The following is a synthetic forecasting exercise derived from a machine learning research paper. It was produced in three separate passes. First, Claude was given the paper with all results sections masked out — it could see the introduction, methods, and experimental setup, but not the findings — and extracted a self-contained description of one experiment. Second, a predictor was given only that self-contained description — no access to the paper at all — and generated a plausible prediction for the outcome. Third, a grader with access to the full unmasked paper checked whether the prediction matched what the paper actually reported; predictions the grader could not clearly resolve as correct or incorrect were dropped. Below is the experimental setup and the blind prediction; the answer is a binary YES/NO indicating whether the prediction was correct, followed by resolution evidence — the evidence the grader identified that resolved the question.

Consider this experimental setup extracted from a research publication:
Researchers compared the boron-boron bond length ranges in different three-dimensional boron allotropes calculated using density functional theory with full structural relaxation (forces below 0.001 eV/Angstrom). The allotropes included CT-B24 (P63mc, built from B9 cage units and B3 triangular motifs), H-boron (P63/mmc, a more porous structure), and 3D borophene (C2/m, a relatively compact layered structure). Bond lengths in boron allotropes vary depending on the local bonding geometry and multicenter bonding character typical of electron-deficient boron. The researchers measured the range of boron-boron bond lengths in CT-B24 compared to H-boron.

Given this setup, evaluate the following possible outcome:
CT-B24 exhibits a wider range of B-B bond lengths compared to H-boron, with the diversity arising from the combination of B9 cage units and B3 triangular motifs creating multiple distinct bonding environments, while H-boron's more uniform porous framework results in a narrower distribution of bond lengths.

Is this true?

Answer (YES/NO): YES